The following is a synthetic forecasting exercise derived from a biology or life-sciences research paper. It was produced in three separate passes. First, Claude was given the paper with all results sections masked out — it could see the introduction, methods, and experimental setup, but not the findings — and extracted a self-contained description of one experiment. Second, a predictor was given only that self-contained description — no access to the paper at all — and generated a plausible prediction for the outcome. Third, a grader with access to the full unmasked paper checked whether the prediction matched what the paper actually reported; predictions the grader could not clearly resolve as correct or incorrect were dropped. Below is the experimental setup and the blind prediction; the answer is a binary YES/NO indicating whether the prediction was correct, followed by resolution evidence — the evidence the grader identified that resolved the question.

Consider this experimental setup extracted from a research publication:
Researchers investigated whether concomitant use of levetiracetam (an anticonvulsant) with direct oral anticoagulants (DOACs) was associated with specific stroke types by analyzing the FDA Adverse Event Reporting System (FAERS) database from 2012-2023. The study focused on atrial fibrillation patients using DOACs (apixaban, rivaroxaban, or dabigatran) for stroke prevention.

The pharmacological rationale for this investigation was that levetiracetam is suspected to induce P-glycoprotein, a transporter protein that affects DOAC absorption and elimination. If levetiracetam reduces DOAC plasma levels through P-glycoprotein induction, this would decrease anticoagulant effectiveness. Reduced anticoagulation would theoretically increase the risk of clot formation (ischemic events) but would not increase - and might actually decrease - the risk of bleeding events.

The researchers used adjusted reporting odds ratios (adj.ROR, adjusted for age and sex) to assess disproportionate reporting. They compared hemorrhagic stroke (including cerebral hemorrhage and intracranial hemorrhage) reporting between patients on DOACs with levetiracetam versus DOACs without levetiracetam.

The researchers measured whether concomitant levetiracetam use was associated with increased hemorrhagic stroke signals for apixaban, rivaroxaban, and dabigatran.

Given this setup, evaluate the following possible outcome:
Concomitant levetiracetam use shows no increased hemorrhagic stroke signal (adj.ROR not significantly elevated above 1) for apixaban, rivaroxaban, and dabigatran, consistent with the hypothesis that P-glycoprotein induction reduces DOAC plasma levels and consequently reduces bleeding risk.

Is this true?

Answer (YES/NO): YES